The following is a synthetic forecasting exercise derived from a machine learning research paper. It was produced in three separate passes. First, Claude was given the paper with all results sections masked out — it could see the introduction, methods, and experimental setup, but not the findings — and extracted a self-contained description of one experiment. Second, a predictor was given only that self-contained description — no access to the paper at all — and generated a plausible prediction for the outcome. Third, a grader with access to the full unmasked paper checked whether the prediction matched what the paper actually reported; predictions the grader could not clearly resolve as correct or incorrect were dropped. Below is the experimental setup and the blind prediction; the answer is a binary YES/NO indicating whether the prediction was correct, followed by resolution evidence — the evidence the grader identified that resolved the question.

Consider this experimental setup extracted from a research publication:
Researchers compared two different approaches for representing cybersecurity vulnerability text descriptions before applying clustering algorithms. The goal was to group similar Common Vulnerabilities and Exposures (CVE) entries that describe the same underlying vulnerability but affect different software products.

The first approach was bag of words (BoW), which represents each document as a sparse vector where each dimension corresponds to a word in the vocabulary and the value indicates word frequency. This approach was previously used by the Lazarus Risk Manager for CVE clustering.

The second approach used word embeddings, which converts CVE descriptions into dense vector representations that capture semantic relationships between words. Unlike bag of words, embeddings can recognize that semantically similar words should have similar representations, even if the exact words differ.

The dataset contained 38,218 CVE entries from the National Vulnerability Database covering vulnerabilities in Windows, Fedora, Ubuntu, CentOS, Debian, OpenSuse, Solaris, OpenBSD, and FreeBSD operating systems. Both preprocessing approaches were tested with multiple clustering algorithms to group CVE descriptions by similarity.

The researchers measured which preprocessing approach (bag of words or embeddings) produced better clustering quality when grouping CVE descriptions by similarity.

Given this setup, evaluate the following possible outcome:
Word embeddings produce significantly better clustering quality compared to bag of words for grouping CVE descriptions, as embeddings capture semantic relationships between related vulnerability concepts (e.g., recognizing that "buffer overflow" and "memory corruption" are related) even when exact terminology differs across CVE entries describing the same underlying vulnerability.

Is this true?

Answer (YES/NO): YES